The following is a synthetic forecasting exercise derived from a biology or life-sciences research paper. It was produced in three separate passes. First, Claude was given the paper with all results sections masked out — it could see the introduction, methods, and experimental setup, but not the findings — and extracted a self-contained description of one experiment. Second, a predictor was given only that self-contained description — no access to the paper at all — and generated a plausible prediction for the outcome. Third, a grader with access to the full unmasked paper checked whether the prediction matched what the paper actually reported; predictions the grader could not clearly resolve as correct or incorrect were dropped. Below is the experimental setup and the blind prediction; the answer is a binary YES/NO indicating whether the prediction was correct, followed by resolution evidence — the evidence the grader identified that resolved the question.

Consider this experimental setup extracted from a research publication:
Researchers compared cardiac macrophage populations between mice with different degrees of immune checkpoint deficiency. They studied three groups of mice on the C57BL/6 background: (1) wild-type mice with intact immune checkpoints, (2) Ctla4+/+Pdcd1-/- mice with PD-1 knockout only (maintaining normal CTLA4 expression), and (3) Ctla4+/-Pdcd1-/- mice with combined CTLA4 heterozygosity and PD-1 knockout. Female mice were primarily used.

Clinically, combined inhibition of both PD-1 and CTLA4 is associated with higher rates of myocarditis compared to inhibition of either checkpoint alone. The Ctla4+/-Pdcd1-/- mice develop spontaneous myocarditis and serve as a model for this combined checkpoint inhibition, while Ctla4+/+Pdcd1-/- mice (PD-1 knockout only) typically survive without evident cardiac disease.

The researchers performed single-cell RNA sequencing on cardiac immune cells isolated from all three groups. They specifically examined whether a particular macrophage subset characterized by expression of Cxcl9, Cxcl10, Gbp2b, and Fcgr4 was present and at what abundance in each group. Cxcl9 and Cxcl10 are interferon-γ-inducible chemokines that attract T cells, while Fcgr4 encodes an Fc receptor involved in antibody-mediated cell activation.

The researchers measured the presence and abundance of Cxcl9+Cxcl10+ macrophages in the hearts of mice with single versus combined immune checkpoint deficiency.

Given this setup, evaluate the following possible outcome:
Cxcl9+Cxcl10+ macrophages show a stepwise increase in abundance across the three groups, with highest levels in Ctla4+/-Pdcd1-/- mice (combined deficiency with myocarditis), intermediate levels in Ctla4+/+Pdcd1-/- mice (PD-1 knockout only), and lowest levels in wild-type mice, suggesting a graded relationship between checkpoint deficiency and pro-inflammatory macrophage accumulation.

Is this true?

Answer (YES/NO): YES